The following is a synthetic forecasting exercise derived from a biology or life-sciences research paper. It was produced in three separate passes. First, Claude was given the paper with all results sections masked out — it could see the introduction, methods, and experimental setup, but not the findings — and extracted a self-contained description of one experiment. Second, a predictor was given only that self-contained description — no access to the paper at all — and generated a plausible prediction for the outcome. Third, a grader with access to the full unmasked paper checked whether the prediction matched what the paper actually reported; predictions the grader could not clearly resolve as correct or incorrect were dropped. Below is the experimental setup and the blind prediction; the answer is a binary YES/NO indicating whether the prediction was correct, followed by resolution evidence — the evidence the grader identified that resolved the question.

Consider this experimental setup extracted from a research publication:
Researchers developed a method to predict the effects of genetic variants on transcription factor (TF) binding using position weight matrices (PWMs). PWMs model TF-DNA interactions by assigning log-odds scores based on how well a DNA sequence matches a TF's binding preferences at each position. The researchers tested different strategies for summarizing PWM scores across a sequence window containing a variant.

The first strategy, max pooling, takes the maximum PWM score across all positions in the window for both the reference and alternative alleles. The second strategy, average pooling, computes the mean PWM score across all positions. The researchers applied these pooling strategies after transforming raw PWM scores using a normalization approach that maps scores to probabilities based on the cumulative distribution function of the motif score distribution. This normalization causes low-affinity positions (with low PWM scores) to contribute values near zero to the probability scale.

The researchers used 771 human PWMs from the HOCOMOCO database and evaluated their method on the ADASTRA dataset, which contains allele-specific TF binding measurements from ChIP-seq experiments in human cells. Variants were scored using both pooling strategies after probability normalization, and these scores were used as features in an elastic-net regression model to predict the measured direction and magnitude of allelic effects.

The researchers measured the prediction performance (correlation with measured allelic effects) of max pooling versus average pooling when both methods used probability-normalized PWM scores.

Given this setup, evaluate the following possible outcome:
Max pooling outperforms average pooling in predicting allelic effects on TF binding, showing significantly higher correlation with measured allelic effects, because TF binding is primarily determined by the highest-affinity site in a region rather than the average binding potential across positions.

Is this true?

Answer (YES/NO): NO